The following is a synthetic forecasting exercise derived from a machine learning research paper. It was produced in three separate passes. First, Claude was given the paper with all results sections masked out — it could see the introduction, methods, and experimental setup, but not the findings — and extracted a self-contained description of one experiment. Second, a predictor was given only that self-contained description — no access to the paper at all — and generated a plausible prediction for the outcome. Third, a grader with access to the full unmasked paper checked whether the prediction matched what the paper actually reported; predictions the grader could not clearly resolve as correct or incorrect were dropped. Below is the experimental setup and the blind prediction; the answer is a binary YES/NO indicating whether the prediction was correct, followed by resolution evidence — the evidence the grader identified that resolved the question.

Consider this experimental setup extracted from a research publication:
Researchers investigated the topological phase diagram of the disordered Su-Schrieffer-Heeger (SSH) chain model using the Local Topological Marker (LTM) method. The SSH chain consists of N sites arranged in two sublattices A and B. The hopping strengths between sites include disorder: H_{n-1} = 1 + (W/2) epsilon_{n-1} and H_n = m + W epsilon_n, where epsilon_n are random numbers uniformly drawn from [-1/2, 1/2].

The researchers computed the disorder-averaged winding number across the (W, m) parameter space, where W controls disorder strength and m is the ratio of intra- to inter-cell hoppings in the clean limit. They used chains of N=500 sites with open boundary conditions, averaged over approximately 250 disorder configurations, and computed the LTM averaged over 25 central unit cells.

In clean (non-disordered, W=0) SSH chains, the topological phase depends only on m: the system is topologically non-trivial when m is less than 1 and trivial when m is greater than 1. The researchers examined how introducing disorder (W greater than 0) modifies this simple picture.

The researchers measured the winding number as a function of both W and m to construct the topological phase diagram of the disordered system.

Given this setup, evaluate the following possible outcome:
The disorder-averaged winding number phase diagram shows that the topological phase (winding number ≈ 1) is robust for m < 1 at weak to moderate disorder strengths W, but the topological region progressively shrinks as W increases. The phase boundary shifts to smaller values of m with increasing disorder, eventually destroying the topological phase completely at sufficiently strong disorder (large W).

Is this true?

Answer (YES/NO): NO